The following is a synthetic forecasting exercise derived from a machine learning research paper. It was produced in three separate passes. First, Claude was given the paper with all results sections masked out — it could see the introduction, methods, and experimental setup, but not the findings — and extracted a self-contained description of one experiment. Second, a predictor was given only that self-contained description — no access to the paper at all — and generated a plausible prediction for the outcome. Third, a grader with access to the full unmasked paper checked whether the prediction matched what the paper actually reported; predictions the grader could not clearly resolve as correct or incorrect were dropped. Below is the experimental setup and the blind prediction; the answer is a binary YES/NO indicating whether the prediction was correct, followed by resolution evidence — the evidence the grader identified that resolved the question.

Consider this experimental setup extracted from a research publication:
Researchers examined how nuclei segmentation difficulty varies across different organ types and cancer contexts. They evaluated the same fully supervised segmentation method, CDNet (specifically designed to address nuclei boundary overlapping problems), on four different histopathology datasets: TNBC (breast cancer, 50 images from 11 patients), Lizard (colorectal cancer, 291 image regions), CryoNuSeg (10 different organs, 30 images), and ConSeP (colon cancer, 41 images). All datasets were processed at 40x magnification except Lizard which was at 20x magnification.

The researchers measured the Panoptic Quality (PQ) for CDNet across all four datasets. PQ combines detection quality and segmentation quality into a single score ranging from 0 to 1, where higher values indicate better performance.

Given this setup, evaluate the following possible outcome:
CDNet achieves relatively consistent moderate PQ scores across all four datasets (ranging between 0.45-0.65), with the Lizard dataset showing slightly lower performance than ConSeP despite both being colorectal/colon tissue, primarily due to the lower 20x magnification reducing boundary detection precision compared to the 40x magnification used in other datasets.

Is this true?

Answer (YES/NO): NO